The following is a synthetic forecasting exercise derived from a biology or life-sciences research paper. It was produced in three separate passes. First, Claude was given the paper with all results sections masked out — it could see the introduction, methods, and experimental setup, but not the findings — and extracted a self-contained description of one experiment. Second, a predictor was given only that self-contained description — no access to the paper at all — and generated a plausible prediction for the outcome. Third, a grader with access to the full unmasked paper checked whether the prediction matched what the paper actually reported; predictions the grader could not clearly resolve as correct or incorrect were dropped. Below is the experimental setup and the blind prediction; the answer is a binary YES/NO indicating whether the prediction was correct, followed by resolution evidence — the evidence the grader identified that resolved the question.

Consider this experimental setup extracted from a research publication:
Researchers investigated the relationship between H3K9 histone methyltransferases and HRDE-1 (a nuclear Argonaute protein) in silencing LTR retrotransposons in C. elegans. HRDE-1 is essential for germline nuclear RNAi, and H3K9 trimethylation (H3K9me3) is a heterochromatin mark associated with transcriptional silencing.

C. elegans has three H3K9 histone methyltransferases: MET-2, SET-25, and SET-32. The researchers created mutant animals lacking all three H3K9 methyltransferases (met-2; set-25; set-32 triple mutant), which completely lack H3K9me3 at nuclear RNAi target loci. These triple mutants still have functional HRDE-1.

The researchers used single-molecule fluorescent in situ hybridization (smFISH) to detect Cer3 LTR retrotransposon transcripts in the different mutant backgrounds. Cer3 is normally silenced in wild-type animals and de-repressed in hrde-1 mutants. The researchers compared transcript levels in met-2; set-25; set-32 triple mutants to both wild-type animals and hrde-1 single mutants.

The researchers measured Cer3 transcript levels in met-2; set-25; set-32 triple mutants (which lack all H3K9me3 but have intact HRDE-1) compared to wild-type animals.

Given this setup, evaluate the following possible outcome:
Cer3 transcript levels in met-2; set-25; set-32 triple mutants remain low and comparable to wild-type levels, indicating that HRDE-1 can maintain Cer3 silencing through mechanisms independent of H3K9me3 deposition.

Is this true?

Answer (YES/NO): YES